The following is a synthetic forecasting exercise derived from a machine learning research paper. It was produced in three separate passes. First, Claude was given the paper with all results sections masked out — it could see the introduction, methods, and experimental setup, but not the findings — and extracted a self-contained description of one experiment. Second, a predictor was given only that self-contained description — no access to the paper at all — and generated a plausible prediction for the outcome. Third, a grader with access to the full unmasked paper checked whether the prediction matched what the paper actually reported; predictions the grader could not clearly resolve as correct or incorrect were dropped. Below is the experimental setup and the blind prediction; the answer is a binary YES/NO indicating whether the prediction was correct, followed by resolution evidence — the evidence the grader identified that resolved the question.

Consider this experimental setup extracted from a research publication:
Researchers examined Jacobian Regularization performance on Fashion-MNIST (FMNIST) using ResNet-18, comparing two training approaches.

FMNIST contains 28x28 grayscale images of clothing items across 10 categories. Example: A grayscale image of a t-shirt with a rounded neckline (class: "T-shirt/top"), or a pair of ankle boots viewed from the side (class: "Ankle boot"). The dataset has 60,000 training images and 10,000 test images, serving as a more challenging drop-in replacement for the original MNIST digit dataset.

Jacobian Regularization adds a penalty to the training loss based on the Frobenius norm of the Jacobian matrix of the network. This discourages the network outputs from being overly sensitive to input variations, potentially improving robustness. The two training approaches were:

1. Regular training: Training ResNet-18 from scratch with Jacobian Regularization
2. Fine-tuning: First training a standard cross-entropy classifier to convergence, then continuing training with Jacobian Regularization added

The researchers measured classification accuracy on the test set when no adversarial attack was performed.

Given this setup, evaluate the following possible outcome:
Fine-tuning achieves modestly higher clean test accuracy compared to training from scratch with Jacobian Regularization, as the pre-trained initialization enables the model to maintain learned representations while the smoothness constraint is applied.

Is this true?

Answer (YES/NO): YES